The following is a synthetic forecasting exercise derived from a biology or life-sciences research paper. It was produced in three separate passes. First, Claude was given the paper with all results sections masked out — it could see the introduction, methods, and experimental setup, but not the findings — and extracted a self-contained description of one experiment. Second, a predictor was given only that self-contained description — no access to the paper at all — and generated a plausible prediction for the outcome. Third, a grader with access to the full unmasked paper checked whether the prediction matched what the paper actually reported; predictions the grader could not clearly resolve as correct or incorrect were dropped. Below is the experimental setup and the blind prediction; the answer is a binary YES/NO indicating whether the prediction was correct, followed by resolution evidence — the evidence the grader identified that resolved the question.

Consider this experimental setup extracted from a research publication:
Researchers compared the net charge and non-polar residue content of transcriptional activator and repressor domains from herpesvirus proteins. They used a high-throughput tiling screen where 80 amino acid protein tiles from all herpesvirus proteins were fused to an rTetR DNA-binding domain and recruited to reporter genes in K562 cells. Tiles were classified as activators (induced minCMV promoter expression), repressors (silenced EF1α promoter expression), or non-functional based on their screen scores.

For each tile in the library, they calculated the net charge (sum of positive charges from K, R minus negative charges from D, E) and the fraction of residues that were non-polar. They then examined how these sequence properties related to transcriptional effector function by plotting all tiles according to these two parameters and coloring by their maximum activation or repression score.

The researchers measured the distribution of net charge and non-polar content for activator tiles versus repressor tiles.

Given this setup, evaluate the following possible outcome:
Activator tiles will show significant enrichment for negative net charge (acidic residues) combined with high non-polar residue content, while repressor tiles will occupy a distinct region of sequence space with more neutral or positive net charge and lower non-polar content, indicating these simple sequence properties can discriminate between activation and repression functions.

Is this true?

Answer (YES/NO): NO